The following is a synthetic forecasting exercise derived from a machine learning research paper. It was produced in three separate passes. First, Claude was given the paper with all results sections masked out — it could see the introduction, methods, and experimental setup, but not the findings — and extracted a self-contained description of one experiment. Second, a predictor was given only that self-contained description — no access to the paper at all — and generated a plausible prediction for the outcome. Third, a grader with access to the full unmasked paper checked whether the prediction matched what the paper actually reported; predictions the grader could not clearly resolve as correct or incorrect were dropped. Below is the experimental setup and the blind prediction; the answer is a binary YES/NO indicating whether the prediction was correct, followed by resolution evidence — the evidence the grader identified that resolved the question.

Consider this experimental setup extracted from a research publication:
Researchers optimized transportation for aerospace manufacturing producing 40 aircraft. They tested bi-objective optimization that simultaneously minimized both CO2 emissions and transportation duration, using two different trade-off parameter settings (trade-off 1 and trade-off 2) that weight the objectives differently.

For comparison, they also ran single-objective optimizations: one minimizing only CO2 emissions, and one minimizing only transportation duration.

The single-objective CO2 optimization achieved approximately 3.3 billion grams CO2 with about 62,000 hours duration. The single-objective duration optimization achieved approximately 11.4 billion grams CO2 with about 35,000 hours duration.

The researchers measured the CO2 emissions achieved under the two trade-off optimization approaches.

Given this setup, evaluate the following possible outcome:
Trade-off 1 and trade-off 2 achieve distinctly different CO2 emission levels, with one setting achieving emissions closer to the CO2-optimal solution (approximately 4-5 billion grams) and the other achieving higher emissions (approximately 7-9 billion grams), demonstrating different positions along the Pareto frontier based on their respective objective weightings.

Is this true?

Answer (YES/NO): NO